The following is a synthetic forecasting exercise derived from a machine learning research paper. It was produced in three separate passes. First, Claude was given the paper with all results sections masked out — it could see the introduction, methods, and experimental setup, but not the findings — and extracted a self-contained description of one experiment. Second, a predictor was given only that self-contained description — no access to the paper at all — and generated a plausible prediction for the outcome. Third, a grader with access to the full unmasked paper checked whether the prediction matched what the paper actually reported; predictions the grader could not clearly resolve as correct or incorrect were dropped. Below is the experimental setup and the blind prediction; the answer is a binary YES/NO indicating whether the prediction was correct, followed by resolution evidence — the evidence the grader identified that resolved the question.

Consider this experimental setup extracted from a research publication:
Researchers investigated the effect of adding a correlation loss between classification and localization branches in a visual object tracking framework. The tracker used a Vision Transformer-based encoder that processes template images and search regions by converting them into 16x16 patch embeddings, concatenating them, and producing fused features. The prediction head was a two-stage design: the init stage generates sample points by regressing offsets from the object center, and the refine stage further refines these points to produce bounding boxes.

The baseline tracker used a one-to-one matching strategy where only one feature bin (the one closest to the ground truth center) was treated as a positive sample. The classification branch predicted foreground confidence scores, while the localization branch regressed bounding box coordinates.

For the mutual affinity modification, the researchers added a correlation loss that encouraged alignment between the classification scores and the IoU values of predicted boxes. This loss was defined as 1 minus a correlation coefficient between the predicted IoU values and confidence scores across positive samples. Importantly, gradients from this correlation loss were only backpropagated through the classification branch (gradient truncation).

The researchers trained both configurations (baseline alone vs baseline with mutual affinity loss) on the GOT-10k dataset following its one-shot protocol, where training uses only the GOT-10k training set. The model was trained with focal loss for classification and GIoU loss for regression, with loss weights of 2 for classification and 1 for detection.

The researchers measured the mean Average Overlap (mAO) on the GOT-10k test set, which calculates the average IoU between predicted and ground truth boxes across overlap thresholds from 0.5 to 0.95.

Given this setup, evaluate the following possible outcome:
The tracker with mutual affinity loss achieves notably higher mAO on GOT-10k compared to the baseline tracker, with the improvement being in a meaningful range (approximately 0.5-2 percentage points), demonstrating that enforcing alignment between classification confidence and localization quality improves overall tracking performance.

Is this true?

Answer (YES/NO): NO